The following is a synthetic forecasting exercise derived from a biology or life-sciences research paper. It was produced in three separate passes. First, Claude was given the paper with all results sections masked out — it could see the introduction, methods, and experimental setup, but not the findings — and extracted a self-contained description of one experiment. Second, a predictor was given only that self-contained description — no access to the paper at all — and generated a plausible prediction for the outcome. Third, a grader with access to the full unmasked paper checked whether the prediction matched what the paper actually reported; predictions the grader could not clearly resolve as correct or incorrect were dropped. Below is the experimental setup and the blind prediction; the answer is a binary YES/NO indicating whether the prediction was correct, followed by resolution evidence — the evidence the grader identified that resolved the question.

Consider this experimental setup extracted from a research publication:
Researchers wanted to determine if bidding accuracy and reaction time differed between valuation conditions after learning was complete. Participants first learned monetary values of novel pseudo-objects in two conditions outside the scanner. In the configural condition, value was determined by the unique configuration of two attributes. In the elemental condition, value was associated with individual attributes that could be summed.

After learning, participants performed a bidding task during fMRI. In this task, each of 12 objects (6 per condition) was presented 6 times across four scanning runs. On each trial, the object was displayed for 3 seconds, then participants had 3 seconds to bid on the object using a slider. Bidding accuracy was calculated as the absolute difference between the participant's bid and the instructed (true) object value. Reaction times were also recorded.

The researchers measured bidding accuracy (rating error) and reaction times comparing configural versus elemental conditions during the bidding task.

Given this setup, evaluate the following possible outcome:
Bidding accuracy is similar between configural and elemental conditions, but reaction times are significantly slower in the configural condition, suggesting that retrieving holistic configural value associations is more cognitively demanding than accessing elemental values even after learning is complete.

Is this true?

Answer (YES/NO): NO